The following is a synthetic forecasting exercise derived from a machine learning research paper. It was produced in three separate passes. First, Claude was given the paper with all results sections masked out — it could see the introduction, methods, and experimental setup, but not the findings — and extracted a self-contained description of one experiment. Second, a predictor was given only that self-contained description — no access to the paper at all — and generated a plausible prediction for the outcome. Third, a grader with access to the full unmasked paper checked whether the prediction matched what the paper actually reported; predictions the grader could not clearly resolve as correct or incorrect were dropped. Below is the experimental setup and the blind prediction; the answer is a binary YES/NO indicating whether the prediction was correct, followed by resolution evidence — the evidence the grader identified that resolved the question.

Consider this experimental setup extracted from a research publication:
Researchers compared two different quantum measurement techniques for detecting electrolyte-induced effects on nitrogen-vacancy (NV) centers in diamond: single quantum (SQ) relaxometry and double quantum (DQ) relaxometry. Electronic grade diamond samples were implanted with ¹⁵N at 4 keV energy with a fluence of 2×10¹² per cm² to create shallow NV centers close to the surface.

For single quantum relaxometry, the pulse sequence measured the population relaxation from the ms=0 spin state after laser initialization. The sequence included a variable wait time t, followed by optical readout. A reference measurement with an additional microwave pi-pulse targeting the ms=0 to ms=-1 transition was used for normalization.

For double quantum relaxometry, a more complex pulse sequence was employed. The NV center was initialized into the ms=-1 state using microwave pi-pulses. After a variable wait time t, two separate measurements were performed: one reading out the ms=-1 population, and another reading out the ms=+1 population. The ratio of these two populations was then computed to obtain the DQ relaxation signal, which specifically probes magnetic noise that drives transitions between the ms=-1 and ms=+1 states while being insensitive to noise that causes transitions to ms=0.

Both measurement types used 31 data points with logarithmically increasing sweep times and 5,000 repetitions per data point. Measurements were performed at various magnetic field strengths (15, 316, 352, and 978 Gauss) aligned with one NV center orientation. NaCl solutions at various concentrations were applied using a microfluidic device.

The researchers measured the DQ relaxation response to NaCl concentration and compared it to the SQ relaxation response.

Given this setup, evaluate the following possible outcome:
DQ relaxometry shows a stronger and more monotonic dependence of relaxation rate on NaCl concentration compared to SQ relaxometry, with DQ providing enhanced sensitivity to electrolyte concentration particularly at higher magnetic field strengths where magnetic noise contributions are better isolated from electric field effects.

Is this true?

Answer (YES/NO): NO